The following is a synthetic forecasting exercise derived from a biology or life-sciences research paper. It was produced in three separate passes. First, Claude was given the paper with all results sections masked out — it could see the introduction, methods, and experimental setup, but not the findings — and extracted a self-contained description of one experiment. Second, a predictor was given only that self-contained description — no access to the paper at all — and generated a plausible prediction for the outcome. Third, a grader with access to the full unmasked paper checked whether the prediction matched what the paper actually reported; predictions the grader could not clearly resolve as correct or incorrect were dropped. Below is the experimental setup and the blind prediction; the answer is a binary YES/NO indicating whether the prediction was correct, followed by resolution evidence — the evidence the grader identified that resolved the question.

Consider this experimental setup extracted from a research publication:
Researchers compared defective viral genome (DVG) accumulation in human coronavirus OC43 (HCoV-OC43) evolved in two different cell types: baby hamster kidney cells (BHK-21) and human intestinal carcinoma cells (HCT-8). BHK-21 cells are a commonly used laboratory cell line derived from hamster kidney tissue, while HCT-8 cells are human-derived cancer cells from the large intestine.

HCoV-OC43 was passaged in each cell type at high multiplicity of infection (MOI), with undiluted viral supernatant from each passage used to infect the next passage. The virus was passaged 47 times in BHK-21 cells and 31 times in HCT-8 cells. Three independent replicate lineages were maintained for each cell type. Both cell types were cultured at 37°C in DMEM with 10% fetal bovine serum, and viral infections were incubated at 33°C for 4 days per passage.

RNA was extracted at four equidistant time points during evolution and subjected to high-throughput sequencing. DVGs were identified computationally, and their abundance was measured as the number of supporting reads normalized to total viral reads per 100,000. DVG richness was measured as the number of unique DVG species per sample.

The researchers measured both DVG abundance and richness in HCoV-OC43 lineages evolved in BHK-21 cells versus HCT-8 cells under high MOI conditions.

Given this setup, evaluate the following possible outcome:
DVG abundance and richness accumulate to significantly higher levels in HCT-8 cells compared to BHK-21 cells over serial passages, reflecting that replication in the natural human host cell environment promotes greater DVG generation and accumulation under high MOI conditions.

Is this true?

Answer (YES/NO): NO